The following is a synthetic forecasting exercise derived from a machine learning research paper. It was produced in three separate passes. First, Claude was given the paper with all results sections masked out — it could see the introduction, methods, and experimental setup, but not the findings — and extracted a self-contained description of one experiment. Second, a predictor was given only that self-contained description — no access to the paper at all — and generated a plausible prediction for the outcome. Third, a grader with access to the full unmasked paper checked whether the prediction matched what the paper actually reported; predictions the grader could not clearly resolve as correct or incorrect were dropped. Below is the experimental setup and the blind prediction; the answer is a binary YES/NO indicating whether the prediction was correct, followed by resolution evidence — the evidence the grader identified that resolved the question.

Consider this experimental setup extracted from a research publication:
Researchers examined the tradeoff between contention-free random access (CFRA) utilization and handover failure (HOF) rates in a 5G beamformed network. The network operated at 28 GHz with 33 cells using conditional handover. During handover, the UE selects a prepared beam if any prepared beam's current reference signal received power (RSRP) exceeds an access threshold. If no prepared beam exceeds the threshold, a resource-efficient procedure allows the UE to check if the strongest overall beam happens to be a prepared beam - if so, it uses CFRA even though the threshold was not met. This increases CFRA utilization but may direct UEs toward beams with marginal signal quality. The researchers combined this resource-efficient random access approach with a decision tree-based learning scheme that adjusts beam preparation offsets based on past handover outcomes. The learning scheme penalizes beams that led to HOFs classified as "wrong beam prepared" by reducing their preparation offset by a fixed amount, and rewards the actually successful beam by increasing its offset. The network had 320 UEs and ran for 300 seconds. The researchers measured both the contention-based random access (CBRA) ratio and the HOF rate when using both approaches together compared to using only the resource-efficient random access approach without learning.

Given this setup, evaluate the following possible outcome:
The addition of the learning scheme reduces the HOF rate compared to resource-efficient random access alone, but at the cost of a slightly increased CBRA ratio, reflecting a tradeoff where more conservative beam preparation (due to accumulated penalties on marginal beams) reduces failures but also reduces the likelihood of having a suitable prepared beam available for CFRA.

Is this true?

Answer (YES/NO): NO